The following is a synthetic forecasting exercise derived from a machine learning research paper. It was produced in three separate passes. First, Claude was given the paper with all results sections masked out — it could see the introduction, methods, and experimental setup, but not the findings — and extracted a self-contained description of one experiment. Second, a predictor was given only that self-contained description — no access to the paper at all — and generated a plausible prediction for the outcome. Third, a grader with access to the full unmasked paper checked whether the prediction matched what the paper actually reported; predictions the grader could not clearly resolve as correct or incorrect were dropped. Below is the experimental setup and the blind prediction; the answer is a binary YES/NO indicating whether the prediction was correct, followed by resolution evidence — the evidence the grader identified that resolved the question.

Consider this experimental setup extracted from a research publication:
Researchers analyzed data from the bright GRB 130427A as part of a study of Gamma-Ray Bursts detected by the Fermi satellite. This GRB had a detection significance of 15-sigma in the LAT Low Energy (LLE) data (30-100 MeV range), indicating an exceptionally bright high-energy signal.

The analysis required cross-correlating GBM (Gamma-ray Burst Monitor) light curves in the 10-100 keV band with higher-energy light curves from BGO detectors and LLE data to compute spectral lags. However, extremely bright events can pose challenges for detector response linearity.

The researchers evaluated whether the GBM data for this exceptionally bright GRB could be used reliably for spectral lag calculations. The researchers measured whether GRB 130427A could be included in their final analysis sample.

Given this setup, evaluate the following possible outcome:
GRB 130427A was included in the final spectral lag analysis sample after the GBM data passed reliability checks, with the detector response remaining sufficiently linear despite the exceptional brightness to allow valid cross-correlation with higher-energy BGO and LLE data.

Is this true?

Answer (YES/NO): NO